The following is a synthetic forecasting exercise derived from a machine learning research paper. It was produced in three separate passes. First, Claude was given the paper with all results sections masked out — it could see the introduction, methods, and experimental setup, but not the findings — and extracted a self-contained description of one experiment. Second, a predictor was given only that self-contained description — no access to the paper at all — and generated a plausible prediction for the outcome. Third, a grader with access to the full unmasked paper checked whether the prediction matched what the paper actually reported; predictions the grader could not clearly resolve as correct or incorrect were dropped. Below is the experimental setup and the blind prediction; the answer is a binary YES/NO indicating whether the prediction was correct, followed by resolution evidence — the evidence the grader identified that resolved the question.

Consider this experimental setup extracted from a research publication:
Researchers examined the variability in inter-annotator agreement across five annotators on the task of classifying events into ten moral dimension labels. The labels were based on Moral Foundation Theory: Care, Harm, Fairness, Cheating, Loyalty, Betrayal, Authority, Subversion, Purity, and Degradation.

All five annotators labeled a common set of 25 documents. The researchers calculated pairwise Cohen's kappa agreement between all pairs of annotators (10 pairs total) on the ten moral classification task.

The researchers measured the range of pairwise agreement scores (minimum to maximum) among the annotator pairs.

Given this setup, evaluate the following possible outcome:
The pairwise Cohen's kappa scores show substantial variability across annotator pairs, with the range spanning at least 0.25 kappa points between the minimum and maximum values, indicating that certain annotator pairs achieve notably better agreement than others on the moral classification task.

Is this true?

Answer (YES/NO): NO